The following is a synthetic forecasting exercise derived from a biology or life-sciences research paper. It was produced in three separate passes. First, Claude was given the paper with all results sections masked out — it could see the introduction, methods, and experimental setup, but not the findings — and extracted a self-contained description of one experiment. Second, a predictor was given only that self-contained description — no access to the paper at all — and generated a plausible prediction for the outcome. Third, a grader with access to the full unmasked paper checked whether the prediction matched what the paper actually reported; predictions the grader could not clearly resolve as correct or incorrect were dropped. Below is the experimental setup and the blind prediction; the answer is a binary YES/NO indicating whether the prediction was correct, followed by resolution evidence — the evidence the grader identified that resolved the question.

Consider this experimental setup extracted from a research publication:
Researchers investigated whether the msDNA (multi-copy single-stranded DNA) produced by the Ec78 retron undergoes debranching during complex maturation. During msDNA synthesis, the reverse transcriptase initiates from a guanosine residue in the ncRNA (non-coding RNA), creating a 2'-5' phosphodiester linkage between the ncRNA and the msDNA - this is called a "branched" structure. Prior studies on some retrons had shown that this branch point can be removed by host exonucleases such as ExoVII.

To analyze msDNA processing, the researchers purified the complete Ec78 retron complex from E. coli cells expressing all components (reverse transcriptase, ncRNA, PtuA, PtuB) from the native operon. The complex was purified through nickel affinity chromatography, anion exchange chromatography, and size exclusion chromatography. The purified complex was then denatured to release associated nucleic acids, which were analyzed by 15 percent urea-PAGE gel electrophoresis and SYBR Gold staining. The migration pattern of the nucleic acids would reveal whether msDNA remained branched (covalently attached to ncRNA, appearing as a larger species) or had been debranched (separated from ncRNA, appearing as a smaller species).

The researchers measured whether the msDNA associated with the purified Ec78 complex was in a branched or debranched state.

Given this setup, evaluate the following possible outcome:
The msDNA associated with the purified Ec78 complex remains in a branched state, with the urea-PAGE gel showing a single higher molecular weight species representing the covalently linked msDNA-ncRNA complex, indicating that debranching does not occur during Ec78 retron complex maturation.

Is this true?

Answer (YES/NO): NO